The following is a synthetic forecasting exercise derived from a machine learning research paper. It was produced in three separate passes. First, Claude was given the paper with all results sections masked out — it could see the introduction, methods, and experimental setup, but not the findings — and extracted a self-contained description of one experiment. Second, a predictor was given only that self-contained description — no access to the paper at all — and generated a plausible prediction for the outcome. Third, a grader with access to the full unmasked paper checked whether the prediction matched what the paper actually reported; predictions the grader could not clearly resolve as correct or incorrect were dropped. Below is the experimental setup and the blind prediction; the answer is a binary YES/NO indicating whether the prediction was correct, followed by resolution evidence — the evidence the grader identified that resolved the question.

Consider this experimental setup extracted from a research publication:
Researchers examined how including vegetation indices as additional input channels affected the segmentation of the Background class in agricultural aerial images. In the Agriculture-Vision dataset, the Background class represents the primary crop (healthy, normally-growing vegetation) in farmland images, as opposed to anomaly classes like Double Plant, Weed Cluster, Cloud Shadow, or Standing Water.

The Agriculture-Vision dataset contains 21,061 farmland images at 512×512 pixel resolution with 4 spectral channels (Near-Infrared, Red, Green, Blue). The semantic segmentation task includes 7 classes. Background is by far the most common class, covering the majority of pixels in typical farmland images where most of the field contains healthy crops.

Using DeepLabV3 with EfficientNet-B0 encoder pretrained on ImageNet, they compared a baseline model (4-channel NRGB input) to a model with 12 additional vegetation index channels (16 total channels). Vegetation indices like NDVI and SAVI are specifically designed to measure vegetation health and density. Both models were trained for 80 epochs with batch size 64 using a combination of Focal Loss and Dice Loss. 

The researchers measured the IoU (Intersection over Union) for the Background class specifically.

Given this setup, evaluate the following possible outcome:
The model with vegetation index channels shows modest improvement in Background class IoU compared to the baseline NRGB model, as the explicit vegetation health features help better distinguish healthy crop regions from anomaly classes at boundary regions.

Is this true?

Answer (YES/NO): NO